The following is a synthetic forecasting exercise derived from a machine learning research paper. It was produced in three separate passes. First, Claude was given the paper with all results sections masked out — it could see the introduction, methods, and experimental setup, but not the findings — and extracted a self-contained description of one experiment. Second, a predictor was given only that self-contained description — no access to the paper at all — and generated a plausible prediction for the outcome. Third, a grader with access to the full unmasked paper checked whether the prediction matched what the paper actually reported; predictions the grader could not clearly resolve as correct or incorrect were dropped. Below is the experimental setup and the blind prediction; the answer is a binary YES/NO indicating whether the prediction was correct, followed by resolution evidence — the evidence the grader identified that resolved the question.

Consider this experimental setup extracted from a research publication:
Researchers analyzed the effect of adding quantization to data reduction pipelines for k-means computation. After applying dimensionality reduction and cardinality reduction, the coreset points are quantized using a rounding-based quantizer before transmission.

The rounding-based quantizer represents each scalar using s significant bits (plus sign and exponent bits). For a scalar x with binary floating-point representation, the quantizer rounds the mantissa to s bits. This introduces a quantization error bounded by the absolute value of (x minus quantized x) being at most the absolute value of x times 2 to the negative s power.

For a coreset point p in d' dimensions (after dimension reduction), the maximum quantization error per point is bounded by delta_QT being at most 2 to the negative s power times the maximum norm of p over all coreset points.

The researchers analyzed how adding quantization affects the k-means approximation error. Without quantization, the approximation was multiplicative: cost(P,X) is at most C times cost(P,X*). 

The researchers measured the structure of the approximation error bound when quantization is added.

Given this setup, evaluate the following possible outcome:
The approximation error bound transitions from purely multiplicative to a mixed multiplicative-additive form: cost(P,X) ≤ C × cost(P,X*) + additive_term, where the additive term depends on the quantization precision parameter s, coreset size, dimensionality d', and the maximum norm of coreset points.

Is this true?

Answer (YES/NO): NO